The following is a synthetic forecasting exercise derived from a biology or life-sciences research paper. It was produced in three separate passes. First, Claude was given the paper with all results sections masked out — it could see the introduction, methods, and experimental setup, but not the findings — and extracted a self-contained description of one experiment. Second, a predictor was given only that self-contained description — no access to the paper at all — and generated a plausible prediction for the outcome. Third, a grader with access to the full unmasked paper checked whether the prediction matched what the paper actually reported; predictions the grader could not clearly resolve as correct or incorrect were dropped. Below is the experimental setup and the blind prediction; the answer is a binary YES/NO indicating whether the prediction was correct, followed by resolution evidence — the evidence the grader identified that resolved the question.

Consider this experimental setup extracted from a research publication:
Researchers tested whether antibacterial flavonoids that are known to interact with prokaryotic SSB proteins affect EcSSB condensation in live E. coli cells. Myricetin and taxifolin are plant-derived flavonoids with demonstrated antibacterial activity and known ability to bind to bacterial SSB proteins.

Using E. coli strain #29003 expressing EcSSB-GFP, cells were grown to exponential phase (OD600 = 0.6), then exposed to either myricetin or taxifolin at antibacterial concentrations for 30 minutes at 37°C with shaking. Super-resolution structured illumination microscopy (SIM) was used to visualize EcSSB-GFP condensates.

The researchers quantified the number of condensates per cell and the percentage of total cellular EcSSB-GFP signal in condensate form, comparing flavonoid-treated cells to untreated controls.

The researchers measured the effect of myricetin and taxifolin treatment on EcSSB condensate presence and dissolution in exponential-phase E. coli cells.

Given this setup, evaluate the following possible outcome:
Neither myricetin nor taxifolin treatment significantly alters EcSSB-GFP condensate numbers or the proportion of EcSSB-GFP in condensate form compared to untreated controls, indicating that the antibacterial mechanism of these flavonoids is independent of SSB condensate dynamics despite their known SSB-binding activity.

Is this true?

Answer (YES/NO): NO